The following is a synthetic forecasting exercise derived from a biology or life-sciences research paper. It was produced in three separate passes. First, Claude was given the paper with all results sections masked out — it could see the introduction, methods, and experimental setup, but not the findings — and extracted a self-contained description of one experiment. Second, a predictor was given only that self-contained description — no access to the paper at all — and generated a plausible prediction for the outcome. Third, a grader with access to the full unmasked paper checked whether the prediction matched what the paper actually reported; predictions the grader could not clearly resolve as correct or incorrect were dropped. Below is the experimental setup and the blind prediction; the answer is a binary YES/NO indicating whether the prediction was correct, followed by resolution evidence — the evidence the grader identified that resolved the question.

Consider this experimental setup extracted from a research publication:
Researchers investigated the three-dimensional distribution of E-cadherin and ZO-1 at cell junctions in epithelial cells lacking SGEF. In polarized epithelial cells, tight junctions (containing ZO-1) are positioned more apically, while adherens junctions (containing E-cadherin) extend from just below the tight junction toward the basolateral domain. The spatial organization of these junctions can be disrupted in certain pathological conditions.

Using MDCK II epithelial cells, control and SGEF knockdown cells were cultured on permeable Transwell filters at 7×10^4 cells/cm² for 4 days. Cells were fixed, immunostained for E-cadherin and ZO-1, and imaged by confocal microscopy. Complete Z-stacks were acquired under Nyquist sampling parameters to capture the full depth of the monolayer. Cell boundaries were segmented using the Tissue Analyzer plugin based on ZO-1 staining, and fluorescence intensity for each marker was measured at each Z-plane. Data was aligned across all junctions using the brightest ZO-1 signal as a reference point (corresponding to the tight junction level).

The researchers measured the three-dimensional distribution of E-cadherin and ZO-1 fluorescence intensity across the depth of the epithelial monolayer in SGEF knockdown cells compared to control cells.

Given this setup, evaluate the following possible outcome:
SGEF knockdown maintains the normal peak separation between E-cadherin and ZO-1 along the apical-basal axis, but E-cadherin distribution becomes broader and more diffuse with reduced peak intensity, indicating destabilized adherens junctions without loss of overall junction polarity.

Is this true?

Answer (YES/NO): NO